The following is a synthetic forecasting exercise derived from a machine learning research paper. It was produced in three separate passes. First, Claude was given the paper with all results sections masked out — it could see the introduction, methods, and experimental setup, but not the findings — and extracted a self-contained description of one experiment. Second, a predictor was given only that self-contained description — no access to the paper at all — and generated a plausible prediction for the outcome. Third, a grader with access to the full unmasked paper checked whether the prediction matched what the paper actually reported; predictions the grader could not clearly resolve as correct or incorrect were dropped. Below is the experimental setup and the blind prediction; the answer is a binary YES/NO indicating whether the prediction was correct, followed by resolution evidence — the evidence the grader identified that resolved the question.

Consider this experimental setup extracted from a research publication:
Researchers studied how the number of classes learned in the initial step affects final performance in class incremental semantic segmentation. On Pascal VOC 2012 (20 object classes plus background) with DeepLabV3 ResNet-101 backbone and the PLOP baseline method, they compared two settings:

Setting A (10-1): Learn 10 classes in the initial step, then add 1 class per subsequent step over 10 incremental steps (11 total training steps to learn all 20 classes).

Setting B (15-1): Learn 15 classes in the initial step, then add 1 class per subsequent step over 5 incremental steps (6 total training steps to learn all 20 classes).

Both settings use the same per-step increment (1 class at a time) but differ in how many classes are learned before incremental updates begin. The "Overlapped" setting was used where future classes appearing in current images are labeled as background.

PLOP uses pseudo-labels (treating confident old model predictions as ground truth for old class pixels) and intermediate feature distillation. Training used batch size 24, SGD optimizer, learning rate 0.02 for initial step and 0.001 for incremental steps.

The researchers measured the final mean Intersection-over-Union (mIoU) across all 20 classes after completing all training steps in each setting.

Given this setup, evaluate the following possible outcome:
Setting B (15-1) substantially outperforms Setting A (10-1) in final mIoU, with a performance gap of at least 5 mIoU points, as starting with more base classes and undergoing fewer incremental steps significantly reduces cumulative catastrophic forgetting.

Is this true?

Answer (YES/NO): YES